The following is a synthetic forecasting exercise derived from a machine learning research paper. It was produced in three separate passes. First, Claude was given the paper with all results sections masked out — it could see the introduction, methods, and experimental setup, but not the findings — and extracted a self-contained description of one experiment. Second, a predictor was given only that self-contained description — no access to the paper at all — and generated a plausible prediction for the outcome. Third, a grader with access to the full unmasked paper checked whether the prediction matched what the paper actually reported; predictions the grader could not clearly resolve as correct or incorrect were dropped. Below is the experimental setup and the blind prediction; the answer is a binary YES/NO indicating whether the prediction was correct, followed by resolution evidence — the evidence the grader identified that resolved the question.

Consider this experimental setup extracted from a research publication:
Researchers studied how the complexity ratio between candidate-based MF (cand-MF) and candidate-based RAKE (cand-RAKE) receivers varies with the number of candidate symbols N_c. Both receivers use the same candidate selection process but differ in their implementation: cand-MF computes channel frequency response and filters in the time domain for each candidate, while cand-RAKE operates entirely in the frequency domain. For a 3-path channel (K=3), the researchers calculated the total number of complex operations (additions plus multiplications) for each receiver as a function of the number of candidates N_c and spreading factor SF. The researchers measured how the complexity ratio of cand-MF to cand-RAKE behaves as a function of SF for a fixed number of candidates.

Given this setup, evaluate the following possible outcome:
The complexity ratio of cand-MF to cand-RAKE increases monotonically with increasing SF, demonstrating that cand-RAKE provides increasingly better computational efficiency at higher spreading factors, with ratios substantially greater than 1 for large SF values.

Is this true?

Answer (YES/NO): NO